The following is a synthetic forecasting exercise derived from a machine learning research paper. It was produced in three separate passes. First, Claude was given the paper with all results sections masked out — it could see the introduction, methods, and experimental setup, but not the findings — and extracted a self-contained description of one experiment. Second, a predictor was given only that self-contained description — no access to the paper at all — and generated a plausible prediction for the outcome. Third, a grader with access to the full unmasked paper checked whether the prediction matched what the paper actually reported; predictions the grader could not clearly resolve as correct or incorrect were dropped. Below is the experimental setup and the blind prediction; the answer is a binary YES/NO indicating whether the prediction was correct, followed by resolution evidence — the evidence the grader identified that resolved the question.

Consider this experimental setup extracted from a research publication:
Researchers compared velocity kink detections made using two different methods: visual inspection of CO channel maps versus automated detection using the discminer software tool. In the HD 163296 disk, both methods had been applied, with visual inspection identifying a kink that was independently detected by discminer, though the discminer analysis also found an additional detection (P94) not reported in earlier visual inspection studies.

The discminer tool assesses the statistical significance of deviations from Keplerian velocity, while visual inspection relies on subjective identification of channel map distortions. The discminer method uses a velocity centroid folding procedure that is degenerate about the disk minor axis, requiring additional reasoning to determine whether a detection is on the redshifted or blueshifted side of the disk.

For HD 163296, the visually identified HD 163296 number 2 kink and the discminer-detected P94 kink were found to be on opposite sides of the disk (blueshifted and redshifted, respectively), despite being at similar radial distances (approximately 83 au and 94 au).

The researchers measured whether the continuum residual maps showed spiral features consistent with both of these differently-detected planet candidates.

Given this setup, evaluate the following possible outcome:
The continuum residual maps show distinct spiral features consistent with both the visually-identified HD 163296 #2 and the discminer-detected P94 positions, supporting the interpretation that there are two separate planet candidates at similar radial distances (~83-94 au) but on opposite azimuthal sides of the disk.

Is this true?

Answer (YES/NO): NO